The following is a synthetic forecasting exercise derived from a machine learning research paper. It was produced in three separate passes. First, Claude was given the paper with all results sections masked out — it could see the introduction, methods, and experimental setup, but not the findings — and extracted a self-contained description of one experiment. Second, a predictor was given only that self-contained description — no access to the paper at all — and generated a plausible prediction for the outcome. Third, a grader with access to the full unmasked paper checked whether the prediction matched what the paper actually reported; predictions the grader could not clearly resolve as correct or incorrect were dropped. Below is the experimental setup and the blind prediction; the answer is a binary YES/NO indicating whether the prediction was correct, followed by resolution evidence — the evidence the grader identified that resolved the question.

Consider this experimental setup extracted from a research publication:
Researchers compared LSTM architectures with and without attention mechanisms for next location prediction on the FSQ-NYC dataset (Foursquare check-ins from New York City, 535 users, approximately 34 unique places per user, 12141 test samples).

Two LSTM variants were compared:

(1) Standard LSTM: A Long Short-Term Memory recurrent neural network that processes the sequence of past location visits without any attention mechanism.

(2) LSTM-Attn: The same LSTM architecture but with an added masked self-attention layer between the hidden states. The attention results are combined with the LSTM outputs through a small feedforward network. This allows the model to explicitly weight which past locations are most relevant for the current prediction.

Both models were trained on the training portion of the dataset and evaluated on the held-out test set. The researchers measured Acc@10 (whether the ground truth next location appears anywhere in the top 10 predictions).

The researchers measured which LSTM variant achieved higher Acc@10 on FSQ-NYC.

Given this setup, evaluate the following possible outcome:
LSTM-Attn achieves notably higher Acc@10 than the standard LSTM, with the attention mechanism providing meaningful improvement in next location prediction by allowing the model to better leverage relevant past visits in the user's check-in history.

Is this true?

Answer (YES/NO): NO